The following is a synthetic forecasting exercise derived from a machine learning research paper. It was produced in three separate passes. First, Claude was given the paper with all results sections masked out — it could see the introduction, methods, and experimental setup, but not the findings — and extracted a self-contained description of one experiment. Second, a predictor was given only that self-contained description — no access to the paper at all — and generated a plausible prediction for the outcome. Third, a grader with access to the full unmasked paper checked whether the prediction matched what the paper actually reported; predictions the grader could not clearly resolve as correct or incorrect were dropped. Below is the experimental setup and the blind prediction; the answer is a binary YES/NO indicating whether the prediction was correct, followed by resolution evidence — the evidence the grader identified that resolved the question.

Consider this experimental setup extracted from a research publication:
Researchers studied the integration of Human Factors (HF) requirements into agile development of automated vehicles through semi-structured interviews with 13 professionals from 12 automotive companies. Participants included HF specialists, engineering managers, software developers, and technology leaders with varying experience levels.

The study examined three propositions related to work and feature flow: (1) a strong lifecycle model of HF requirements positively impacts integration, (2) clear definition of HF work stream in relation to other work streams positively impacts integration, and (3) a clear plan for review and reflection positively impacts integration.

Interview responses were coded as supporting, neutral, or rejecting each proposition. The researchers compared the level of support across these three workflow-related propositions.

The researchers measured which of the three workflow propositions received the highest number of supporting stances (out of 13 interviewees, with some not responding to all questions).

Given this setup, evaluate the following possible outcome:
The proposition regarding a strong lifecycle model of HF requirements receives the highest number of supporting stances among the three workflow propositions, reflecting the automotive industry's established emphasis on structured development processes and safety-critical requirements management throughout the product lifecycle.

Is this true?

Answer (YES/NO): NO